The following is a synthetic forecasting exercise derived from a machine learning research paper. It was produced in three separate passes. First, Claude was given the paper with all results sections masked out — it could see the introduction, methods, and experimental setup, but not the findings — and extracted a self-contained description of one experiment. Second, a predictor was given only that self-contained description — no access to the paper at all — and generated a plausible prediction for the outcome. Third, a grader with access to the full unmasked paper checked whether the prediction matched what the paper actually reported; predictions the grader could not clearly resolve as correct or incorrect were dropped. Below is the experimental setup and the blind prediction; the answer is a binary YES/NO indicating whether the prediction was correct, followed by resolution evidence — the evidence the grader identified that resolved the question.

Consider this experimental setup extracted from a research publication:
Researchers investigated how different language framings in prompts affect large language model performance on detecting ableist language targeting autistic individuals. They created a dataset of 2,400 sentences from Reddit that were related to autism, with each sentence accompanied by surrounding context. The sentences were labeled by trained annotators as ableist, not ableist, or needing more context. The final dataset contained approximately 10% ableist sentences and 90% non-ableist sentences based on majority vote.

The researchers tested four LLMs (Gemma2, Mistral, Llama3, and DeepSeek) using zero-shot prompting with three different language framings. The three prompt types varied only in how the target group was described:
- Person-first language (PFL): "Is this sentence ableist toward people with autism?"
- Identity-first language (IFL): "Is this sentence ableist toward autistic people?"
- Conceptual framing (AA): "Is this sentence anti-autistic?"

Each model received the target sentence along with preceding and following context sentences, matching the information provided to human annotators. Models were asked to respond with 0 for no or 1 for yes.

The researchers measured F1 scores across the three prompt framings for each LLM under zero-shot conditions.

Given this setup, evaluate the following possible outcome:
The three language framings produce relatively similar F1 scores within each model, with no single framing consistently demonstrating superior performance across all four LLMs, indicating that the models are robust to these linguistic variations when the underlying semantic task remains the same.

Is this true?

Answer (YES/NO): NO